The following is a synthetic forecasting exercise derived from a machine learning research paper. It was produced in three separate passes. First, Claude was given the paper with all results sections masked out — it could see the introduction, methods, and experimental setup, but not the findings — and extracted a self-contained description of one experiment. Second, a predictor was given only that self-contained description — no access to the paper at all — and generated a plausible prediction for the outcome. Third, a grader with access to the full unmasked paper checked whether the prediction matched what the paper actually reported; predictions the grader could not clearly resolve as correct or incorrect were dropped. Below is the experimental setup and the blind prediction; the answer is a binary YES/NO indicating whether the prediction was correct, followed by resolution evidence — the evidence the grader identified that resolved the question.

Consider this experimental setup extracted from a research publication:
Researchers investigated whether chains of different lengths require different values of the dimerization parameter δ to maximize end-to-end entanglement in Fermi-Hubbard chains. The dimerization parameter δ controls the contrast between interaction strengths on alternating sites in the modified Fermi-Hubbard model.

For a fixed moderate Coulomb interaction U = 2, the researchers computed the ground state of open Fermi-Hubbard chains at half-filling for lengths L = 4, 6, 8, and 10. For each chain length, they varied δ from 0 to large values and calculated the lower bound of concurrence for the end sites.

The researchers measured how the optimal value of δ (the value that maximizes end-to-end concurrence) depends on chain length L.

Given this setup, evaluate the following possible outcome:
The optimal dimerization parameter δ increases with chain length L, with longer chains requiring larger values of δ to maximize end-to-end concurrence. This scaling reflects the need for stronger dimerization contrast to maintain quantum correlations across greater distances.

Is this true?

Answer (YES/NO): NO